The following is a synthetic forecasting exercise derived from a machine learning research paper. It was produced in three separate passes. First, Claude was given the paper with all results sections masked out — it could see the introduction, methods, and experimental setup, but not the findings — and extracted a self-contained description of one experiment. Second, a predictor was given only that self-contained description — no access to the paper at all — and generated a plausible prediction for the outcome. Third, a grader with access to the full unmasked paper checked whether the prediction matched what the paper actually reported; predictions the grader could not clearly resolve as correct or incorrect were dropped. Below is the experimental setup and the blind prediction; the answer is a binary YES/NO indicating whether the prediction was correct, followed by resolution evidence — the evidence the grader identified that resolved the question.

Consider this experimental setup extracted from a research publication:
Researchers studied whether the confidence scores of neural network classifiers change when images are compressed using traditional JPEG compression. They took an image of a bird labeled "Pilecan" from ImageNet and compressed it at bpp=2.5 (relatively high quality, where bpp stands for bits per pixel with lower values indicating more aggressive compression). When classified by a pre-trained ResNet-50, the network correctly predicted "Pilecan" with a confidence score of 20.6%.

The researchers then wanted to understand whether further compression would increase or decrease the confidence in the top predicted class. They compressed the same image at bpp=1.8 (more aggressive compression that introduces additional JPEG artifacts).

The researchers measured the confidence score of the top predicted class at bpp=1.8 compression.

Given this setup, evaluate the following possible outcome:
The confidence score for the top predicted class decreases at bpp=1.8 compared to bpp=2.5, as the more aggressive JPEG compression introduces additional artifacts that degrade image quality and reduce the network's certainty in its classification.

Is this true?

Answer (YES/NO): NO